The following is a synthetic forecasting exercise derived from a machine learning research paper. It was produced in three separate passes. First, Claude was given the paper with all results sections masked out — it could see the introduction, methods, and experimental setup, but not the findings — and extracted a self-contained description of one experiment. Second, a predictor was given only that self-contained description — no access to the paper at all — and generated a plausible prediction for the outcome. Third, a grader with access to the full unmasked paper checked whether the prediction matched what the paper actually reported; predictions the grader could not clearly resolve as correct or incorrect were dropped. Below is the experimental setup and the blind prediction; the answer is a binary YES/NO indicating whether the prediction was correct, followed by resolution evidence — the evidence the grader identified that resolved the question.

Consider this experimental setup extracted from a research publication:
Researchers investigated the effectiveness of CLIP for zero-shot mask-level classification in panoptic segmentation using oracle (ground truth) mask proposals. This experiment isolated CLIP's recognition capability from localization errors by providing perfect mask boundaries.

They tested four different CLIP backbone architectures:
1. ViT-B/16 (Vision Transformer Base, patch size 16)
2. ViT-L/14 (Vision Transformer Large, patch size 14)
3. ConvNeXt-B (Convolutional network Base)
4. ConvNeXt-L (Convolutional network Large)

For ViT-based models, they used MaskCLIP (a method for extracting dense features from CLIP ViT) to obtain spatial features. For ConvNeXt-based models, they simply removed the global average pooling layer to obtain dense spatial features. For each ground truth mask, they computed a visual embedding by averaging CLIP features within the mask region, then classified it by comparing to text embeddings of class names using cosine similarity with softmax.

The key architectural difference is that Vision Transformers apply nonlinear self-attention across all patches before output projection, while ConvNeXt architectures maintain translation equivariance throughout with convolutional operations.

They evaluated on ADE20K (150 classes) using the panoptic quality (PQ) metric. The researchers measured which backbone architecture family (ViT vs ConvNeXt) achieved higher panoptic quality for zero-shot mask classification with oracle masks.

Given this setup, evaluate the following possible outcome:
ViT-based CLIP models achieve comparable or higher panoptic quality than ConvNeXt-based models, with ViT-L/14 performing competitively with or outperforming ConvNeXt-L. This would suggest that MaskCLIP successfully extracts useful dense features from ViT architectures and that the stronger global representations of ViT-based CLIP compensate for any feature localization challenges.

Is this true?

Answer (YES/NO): NO